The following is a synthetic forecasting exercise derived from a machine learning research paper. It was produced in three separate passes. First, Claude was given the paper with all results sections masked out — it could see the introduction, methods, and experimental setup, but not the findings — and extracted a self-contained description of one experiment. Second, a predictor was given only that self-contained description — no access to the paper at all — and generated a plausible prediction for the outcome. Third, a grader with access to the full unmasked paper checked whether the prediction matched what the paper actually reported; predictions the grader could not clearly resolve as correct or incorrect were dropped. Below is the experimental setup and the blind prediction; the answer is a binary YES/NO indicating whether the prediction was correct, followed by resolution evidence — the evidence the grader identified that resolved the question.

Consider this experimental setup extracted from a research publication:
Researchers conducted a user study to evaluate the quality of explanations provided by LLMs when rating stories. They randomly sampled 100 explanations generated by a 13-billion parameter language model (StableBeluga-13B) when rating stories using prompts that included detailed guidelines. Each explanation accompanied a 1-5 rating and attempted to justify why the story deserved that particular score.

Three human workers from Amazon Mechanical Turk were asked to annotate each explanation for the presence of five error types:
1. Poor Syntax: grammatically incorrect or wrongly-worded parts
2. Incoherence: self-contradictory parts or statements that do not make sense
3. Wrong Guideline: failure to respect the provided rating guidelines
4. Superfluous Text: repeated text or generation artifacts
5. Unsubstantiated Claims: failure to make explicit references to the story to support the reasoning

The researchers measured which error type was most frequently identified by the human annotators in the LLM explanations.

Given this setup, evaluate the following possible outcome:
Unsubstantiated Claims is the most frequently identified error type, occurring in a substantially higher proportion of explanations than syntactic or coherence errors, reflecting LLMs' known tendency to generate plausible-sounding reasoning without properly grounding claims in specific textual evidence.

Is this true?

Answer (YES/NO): YES